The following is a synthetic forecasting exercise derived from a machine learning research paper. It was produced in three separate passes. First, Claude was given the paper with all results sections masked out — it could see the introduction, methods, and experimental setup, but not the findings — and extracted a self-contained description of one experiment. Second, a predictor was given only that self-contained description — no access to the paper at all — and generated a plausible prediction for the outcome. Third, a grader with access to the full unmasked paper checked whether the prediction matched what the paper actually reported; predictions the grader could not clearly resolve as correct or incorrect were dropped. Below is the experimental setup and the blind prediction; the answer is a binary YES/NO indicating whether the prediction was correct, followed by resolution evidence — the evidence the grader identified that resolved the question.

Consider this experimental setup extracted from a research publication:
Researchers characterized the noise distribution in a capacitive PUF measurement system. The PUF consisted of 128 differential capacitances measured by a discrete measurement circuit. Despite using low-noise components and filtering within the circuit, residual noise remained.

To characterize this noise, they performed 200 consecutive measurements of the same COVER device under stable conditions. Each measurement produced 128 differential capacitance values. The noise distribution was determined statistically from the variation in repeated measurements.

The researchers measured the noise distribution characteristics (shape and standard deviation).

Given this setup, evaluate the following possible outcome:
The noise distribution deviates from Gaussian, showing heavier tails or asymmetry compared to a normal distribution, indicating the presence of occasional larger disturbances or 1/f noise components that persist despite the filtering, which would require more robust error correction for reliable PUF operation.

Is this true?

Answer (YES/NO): NO